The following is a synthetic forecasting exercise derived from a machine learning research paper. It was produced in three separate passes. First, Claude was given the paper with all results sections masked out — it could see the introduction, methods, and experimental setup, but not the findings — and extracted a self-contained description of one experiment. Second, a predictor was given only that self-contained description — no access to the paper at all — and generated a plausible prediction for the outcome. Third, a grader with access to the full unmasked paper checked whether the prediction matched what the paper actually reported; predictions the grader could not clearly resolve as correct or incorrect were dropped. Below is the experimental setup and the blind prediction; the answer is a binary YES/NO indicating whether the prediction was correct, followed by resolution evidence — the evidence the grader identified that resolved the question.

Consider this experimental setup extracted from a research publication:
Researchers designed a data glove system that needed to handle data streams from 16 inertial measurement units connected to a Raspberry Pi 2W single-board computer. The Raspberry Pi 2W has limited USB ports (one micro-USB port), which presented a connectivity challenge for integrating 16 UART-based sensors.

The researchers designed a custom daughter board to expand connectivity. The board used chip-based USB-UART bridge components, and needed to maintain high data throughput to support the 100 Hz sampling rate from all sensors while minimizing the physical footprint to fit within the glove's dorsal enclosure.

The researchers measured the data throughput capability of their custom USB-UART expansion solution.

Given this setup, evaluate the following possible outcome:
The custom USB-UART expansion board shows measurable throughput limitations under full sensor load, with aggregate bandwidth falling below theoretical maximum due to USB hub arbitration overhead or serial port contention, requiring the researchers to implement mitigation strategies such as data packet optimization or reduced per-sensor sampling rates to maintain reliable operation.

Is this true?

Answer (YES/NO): NO